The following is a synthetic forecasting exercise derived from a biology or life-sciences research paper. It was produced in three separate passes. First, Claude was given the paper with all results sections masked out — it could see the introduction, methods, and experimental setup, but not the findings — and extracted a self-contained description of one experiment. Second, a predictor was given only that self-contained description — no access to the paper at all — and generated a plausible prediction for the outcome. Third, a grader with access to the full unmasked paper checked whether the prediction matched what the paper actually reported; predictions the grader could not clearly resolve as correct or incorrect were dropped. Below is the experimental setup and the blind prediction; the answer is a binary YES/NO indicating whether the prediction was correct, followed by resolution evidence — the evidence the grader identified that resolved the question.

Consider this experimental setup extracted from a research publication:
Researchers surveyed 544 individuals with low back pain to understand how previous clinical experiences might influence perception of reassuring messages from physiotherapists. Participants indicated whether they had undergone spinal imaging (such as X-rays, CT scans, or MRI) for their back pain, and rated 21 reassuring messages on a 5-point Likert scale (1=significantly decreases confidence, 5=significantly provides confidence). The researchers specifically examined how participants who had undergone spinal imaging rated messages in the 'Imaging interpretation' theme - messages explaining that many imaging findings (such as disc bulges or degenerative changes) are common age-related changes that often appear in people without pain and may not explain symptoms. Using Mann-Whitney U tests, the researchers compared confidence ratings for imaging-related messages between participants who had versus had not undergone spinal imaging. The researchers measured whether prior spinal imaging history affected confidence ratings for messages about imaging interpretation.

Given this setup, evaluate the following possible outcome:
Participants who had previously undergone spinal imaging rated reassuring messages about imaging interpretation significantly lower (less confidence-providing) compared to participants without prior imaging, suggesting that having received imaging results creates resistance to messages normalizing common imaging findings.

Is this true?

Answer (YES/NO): NO